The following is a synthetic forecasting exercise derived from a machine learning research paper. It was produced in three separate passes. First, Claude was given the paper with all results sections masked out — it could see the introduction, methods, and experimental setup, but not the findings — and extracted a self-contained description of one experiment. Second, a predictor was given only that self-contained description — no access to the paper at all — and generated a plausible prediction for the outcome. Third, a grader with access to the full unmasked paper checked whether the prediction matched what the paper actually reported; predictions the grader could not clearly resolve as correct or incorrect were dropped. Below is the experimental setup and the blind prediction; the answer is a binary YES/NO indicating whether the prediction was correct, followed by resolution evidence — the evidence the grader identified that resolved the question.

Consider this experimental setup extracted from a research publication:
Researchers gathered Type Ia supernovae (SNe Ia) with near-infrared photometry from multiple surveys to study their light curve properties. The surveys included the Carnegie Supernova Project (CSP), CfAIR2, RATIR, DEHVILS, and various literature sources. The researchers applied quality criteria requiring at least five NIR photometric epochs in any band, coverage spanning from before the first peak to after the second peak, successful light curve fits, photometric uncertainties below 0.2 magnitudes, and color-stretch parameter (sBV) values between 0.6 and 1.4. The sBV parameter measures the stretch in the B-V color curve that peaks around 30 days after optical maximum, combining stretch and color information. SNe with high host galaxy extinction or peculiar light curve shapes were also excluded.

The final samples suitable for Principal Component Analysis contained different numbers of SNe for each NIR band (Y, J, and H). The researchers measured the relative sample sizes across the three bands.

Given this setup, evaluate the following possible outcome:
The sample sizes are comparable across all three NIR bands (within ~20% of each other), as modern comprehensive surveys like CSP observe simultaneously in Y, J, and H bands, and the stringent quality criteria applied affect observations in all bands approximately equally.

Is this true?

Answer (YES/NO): NO